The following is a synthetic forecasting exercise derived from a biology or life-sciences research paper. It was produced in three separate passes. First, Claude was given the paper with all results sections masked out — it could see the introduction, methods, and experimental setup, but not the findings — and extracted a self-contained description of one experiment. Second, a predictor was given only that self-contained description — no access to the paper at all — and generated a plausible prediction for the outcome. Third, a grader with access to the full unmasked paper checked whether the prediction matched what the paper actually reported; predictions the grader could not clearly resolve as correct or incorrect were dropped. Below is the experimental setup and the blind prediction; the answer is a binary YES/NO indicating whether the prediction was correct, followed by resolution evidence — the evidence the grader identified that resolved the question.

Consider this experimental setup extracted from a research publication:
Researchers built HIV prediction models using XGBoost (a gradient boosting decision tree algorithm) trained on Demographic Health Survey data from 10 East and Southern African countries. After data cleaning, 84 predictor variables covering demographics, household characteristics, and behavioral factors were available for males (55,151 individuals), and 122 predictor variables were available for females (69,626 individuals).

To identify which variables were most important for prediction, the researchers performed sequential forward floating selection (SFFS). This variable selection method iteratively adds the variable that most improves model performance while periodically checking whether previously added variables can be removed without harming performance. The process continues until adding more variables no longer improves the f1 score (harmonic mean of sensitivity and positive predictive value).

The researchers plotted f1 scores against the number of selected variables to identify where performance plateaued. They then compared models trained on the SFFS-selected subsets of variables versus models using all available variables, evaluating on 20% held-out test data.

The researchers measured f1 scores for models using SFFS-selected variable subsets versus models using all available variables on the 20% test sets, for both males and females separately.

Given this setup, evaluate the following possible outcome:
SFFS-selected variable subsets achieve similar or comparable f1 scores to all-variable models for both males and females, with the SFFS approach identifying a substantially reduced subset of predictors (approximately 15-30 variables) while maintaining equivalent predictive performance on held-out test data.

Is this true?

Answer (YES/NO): YES